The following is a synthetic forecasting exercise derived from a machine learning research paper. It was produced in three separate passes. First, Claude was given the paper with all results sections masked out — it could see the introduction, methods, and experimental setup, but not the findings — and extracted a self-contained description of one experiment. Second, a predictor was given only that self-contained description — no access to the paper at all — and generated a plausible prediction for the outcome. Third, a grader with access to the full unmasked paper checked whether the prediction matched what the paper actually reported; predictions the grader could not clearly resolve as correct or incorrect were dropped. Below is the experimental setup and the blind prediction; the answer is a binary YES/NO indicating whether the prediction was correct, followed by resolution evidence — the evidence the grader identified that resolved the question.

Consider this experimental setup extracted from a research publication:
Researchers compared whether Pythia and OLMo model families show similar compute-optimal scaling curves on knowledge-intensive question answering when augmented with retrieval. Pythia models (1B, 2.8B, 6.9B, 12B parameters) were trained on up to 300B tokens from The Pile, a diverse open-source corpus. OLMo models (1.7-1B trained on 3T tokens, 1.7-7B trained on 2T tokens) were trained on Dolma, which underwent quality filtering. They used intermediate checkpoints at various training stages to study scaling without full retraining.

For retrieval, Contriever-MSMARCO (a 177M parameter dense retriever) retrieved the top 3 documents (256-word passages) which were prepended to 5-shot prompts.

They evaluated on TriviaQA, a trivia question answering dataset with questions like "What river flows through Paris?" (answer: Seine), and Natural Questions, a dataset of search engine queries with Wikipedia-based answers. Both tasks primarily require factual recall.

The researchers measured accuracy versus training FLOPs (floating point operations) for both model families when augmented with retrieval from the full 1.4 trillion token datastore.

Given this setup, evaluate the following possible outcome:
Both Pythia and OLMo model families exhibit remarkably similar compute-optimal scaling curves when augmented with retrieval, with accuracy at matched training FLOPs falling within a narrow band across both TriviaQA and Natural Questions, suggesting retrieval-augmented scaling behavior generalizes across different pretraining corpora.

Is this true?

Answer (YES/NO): YES